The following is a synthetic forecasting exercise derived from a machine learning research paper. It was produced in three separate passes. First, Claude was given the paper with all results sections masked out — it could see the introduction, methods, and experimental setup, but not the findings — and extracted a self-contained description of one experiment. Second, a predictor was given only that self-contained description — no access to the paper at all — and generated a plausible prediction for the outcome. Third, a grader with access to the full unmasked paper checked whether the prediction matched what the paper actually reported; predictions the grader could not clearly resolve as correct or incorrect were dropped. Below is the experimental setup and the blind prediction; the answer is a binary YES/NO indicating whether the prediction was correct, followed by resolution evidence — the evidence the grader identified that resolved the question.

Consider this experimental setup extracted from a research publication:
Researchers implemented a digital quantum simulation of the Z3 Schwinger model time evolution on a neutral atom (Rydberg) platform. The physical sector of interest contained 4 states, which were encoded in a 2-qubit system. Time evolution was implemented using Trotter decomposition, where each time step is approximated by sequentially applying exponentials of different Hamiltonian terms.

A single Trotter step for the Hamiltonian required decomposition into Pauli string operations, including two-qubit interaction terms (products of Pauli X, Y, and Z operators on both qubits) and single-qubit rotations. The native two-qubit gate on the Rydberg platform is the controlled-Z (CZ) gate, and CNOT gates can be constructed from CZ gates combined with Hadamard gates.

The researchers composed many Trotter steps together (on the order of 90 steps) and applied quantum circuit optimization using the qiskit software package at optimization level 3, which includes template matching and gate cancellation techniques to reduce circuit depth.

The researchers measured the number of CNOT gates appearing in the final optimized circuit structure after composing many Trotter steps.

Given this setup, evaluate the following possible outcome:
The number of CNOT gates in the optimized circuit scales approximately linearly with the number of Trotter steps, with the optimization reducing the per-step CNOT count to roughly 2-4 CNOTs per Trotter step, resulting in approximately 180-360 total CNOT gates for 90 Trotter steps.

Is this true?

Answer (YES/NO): NO